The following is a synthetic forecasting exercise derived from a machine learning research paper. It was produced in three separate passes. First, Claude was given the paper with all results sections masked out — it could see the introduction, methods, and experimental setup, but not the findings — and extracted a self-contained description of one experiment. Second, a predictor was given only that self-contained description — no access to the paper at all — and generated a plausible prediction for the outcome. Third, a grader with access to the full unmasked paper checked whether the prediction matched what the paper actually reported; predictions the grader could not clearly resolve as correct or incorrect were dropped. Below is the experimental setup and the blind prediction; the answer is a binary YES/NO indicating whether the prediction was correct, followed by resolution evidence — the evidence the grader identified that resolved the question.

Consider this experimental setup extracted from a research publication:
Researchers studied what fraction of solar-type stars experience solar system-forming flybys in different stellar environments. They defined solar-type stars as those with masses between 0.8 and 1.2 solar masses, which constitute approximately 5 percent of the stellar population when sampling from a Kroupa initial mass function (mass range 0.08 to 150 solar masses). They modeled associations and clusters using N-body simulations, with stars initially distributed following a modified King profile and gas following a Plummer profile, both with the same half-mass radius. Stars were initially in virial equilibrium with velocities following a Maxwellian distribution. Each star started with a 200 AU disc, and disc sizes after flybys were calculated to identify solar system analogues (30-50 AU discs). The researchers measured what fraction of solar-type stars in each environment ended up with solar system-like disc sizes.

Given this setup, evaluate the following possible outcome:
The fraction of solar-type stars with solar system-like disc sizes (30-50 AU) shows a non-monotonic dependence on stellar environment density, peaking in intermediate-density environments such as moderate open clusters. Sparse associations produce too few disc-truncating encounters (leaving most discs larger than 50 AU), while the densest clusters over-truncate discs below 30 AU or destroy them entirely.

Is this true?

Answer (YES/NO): YES